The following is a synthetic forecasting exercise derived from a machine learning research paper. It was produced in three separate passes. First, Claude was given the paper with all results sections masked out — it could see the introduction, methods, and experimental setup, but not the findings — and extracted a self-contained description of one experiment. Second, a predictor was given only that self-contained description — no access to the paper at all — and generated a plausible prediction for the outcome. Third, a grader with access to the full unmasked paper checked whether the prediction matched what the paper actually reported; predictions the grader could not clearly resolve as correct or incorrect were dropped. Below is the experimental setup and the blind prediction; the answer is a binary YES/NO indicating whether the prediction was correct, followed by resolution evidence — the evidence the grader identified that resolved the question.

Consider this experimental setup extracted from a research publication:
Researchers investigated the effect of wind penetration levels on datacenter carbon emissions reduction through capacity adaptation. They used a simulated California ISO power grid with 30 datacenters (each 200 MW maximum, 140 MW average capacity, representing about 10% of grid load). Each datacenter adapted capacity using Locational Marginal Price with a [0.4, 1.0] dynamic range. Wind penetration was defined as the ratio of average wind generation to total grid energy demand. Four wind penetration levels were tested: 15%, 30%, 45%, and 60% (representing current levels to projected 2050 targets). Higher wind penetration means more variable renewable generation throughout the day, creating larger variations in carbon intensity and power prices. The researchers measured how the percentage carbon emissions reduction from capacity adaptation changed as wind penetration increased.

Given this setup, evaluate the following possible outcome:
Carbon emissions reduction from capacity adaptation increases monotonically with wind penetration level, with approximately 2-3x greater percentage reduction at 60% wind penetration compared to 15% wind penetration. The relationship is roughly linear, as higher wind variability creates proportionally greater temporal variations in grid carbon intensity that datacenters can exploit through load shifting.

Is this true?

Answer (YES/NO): NO